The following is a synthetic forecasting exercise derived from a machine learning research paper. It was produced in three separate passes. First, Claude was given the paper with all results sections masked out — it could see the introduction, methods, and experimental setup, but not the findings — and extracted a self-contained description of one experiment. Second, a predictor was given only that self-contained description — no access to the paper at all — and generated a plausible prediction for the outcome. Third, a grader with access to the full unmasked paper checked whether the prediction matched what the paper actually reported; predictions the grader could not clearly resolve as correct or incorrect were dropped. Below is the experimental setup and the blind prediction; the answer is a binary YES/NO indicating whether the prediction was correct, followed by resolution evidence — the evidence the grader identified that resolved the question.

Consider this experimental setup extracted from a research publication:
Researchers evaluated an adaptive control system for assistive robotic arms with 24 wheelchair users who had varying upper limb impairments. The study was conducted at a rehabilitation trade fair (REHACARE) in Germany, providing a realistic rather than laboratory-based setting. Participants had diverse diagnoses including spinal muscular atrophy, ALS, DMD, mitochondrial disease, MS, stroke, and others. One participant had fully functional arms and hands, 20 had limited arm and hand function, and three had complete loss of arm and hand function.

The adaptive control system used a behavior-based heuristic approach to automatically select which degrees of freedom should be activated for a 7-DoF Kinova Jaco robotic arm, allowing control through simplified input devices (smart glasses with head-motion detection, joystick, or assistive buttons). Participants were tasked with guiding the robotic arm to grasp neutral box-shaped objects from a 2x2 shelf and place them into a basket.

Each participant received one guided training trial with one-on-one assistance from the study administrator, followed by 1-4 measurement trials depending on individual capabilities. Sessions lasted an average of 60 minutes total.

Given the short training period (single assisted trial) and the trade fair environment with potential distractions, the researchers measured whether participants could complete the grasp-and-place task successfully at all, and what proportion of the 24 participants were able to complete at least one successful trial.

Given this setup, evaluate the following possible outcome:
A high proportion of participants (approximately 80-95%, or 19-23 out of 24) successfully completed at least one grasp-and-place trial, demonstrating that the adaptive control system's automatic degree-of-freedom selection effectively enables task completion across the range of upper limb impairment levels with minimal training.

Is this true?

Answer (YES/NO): NO